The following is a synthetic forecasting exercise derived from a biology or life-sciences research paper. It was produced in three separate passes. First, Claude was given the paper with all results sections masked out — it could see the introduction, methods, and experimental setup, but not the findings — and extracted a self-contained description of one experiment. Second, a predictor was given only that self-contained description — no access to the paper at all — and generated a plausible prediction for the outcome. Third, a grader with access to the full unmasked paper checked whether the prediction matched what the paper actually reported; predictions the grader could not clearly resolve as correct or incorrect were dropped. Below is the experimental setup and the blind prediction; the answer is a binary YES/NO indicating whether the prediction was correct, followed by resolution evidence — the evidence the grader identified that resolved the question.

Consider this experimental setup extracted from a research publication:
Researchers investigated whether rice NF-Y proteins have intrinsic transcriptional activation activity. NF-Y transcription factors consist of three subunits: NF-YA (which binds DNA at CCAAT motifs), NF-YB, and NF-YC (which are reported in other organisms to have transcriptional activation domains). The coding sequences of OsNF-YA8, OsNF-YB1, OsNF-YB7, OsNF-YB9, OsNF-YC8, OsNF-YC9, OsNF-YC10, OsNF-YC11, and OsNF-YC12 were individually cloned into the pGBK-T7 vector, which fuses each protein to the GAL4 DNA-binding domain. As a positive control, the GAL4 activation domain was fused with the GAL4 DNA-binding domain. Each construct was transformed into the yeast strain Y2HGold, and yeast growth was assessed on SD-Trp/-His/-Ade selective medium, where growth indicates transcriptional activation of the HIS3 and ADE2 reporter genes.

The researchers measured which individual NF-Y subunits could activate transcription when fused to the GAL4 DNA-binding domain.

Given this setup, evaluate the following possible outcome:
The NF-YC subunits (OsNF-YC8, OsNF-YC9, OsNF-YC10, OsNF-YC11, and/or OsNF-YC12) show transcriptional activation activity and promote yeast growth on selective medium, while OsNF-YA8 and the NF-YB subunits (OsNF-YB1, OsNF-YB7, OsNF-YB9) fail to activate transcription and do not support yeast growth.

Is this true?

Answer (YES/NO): NO